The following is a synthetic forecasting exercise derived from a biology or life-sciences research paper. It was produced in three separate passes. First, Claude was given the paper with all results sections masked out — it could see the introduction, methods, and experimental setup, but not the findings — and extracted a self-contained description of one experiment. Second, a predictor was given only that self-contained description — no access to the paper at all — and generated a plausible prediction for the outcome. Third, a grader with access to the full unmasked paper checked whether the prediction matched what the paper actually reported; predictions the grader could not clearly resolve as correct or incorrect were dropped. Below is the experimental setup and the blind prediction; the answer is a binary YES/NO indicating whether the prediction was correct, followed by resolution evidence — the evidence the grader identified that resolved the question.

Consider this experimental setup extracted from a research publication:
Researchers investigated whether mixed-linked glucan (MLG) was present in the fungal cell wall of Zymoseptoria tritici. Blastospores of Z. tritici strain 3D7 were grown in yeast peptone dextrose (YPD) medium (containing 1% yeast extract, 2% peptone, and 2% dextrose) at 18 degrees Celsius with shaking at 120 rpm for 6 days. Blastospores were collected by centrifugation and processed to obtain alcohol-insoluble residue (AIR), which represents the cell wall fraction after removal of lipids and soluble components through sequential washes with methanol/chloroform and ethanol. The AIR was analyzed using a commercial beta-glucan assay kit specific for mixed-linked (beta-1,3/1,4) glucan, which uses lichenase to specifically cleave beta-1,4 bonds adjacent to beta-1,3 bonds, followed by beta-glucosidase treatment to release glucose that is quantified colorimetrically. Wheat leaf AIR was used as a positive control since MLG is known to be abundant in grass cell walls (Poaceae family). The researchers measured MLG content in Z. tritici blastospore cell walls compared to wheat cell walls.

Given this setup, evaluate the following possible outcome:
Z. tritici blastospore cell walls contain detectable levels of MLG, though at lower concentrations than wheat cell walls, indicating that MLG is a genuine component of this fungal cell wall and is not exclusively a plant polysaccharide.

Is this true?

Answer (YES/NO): NO